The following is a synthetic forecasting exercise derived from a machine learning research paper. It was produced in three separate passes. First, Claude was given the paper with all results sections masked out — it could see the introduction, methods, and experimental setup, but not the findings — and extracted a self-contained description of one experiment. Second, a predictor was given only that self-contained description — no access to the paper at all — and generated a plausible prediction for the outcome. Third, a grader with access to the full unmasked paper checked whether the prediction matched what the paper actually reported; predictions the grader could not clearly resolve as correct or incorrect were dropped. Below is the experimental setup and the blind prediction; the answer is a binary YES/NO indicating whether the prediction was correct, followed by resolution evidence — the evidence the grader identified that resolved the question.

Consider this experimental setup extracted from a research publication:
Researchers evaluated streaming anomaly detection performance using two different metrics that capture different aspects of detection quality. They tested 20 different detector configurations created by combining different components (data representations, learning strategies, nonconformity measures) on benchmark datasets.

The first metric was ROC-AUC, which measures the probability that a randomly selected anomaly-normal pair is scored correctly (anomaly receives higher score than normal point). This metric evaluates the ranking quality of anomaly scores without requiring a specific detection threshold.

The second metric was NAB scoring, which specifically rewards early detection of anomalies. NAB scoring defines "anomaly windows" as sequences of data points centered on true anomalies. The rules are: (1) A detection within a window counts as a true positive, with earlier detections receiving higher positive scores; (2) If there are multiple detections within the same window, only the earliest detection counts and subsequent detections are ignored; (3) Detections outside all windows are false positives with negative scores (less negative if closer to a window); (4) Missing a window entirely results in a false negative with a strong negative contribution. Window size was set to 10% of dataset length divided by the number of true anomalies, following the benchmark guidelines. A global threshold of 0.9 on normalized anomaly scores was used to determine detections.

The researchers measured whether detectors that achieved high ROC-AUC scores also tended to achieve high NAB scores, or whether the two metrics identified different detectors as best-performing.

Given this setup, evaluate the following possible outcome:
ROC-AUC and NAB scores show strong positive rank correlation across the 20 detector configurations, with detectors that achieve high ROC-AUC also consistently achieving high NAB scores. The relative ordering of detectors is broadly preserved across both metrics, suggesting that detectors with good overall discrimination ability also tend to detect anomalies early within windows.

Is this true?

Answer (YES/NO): NO